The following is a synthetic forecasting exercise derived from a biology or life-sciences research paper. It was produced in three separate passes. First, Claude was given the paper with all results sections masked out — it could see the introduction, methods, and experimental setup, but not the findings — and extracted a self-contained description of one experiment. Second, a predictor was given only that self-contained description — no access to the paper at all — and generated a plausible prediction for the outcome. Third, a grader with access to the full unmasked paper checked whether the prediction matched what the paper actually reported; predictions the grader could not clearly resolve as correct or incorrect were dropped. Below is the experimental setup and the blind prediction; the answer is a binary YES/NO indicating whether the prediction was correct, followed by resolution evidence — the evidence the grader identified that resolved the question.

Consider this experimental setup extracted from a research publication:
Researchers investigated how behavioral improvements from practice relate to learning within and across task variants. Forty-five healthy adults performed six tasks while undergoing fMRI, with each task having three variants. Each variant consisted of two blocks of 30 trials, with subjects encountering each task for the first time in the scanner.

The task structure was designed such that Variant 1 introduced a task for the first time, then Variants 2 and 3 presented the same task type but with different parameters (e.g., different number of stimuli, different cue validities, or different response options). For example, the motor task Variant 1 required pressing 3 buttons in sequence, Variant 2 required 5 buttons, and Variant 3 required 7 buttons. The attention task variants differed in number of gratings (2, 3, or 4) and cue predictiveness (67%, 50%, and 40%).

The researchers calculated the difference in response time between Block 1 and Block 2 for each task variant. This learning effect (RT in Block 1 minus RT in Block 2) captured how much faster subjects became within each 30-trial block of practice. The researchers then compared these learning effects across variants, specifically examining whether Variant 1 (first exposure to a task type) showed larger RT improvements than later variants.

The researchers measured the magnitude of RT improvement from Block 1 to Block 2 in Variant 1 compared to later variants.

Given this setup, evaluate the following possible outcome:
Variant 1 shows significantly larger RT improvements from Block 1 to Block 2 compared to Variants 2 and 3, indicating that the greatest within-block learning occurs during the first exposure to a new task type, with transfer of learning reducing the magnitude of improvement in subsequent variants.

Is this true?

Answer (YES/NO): YES